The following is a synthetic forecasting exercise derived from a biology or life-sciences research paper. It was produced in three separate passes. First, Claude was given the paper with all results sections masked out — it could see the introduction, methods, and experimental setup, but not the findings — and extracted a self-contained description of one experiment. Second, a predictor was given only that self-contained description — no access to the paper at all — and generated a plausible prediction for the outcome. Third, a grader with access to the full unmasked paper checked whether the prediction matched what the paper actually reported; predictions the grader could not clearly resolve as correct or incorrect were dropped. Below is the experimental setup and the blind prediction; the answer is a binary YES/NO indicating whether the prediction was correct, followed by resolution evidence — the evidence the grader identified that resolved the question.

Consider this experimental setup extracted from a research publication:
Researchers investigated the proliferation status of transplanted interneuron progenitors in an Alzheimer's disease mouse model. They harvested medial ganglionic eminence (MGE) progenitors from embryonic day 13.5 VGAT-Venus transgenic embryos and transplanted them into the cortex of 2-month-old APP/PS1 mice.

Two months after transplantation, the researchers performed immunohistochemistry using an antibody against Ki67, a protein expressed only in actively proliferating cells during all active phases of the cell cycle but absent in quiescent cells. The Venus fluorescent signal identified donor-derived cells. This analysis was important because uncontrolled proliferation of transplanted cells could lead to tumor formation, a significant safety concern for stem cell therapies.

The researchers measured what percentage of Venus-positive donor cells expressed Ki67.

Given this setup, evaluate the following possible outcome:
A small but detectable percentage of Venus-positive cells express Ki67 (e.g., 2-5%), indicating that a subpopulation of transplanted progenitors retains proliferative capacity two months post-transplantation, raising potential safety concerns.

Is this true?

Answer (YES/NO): NO